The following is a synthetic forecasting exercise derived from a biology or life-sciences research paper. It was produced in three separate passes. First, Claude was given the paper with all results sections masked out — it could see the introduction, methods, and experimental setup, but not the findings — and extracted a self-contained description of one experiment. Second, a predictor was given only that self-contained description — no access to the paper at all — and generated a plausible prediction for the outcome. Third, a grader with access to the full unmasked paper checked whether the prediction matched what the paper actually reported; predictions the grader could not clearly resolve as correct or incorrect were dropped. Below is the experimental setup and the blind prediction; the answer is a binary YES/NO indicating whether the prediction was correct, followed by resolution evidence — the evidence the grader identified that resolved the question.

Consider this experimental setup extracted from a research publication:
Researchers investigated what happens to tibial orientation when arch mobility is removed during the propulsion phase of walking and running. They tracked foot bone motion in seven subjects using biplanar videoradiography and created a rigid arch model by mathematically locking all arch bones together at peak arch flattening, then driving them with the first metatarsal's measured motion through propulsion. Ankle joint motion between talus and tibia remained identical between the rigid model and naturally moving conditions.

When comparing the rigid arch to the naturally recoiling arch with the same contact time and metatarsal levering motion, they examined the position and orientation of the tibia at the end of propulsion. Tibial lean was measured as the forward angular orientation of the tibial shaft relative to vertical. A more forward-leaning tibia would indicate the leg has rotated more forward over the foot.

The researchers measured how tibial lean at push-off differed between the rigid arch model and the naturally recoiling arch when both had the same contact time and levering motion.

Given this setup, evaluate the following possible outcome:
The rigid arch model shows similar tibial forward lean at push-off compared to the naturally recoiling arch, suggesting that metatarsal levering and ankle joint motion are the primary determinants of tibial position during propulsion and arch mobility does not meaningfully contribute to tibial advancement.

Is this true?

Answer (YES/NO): NO